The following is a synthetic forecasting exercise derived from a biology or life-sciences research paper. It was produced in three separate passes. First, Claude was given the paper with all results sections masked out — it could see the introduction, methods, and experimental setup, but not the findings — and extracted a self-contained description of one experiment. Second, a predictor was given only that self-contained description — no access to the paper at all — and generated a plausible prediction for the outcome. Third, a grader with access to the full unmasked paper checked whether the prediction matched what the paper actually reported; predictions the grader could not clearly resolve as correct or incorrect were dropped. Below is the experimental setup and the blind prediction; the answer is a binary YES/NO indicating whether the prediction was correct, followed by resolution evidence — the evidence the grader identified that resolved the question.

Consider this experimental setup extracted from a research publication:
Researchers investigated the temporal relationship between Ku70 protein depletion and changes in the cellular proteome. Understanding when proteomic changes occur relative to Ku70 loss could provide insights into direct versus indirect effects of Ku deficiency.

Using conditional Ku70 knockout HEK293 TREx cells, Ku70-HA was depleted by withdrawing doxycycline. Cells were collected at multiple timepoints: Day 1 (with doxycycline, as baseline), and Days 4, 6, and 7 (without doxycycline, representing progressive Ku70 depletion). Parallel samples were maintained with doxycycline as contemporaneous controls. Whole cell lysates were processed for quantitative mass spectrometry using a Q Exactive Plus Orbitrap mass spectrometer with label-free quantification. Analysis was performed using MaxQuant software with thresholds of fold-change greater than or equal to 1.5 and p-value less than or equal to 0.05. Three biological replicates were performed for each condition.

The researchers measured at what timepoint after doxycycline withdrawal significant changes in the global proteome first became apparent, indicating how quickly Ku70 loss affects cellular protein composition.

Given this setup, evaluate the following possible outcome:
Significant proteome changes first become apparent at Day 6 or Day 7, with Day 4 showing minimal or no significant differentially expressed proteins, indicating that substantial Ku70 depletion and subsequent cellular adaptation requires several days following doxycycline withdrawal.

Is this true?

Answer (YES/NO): NO